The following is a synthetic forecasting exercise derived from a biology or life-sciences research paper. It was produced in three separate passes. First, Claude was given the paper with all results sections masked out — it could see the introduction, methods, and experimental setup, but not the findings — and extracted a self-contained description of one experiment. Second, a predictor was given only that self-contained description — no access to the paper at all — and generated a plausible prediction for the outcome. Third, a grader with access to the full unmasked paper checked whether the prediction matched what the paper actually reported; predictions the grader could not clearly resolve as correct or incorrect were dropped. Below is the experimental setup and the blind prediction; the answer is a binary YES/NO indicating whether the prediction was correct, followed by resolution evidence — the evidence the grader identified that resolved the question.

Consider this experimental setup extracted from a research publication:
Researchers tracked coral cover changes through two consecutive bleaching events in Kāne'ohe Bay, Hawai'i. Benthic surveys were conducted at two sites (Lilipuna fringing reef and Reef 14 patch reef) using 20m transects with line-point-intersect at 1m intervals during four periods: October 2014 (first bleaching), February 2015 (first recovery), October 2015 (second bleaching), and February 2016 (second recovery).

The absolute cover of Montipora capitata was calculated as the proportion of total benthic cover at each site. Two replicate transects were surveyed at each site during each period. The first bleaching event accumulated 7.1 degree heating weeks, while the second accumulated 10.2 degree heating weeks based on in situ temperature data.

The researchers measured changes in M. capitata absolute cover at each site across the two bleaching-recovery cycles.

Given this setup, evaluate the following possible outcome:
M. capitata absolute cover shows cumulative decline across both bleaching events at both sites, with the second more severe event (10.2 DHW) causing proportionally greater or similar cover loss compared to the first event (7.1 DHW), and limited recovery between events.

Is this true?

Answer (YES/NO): NO